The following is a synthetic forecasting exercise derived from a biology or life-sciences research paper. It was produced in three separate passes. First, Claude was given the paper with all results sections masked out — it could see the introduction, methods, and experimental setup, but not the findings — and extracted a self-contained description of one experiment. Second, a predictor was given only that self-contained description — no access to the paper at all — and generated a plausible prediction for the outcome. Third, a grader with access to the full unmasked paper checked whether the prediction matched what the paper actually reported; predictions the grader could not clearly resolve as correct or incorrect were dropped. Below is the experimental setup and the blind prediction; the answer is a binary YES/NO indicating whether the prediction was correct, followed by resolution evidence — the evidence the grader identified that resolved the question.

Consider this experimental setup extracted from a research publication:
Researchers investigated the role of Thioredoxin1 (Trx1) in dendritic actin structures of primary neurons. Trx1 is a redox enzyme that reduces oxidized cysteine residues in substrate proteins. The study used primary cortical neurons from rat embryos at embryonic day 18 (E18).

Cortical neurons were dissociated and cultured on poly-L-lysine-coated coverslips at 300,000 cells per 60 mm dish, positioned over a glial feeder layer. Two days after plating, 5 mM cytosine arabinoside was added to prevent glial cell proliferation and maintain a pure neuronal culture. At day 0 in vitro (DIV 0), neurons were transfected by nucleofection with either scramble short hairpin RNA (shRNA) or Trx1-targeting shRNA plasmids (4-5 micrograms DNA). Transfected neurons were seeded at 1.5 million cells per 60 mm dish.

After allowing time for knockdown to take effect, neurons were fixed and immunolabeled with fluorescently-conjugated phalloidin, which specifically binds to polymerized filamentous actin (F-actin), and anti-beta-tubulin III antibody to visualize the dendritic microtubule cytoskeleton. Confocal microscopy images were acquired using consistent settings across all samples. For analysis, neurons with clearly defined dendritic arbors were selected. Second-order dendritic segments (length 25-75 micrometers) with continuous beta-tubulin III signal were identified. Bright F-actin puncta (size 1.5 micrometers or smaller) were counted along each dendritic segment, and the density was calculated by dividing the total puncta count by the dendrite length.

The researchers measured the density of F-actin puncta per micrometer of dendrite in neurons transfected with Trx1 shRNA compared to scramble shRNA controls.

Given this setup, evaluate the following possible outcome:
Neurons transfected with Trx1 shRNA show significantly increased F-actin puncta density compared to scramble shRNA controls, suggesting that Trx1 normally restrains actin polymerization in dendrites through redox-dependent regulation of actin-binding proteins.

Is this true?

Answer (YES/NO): NO